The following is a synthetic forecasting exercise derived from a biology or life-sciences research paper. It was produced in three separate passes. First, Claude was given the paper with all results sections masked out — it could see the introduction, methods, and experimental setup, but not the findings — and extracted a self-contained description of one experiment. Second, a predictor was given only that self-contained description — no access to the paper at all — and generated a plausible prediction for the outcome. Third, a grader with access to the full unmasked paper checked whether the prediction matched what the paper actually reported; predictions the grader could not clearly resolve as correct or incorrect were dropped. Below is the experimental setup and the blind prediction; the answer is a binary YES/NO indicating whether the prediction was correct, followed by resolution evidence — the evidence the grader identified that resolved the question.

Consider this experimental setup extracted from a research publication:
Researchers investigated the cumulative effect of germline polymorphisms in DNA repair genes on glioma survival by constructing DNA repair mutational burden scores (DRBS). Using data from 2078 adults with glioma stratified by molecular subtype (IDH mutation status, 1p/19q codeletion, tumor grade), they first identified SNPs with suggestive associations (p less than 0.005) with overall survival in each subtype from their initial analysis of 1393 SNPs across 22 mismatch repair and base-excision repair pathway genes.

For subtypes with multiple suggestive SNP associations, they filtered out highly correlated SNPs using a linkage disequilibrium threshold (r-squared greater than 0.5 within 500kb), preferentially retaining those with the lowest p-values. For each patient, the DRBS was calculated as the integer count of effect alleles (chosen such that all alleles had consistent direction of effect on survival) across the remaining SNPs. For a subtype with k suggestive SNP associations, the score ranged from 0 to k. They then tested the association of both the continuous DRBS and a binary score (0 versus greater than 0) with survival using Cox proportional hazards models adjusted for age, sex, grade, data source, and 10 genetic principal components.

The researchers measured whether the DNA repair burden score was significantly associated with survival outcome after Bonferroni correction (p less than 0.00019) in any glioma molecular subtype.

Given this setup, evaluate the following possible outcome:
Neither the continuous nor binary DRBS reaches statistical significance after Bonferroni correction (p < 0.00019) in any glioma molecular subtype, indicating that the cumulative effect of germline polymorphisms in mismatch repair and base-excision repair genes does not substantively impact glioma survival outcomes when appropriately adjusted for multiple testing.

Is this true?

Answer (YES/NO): NO